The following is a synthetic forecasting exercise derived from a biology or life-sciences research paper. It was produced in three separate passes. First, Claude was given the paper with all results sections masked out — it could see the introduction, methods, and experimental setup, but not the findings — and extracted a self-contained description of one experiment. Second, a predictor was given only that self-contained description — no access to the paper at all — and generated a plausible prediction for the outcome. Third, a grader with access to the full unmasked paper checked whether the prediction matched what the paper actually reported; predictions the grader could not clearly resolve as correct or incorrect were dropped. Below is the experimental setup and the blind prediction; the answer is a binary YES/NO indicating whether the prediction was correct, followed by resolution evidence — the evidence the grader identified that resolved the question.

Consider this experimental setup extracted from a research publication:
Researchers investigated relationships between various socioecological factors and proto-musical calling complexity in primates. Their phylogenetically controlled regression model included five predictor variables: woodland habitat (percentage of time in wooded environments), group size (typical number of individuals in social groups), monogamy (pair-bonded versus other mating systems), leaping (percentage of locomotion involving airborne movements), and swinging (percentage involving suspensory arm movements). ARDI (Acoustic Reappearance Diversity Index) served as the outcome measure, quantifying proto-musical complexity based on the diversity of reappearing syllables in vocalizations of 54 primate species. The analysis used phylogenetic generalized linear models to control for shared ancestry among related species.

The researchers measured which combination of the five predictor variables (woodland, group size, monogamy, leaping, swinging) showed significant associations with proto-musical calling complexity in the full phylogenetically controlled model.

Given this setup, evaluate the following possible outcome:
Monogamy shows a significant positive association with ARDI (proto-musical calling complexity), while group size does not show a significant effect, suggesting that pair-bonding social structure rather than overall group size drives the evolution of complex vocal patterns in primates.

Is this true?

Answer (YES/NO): YES